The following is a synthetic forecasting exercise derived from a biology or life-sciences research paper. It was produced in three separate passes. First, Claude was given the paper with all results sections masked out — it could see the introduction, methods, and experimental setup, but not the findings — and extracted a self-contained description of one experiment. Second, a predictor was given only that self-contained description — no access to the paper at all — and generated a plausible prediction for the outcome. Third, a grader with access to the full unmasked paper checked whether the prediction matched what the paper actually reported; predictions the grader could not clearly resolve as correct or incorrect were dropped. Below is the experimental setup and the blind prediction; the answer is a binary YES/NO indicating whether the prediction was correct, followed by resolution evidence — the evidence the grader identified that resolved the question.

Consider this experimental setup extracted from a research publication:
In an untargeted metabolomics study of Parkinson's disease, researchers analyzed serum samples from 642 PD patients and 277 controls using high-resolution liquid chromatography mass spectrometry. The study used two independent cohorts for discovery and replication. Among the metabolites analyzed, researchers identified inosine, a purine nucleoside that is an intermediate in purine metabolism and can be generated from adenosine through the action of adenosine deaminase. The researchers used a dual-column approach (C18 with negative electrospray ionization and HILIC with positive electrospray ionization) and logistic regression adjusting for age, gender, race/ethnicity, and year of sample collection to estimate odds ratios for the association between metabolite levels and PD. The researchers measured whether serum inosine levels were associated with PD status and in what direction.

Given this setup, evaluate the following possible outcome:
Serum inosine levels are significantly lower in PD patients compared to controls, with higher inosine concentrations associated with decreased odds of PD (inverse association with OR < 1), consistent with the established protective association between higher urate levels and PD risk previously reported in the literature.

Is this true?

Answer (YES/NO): YES